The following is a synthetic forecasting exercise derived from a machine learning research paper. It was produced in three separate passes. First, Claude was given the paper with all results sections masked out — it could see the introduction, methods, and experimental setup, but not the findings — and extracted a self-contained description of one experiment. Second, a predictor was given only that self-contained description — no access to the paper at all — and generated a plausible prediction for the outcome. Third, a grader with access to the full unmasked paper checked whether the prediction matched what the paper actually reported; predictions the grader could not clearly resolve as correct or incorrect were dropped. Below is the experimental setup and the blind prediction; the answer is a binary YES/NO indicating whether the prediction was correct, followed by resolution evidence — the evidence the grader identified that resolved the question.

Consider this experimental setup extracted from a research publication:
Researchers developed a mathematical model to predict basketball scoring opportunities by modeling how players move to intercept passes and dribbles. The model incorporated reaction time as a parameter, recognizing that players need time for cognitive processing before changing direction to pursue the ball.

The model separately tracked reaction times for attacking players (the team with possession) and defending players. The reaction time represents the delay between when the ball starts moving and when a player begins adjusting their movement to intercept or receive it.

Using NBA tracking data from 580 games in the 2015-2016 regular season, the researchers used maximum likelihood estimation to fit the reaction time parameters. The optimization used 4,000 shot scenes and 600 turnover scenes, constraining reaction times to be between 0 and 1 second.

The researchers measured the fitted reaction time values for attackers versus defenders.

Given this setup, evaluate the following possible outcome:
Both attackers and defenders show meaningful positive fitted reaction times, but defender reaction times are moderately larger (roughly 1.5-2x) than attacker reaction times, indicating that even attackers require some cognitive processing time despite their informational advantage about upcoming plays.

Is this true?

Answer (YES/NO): NO